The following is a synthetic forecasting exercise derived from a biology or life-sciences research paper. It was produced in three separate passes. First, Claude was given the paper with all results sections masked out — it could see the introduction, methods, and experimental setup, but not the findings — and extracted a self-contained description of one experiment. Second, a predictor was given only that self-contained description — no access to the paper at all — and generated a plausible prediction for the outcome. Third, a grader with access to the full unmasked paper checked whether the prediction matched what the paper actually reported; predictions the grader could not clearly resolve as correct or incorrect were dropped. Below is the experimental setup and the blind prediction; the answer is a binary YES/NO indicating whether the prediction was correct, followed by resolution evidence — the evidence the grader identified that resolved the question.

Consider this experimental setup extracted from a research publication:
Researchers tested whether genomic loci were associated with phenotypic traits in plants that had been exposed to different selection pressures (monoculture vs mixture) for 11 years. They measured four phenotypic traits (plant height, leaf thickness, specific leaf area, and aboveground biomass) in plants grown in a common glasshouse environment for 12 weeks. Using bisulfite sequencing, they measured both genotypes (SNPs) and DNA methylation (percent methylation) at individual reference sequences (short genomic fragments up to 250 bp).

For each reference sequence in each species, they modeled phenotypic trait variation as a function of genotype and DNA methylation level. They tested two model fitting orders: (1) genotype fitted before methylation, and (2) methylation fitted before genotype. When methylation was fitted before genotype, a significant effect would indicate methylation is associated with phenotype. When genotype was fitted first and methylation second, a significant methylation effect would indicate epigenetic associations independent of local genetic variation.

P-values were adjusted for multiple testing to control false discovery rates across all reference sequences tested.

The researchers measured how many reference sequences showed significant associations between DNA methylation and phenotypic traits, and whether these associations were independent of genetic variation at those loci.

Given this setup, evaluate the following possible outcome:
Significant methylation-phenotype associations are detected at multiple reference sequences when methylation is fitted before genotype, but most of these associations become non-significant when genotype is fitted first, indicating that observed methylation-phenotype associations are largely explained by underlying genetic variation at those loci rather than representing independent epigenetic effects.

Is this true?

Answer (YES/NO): YES